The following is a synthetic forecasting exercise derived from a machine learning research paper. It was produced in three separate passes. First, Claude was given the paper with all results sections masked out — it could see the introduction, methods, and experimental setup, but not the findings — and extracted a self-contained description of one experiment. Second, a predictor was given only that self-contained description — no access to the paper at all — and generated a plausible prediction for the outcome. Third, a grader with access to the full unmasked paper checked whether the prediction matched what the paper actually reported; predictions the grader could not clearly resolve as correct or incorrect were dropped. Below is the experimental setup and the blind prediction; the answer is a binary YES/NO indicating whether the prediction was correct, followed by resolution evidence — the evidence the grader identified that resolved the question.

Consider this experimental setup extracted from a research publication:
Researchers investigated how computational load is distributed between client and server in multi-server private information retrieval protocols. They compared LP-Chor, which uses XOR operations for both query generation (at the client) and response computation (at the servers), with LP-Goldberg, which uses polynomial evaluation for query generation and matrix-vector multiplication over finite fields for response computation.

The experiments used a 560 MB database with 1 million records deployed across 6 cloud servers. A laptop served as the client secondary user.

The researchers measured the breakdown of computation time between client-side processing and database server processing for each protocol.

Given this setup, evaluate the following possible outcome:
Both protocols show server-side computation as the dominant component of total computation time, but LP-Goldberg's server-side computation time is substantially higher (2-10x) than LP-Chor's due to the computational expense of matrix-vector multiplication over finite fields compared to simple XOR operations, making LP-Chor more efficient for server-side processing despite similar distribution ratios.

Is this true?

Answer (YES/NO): NO